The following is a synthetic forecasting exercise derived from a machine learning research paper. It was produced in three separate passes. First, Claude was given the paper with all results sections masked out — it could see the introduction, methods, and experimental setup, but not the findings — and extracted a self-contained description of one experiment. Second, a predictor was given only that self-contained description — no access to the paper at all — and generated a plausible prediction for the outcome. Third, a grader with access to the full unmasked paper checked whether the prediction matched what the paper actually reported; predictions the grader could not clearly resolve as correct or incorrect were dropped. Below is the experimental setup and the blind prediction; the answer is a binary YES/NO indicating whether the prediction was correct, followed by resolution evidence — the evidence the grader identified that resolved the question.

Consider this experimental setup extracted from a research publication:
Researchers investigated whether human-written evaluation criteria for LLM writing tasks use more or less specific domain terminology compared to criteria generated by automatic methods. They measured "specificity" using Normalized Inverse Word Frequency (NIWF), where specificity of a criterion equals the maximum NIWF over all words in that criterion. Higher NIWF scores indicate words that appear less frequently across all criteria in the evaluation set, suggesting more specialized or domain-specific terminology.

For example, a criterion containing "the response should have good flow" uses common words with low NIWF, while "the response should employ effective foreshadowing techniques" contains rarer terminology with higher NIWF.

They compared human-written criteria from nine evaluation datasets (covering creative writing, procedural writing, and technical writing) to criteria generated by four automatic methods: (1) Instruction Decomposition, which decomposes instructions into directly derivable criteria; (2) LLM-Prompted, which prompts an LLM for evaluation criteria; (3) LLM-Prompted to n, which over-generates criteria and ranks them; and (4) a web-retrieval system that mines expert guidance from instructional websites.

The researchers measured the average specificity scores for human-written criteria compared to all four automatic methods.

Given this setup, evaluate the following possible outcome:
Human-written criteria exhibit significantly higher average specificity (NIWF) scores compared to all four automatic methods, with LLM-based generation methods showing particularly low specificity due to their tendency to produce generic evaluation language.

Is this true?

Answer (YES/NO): YES